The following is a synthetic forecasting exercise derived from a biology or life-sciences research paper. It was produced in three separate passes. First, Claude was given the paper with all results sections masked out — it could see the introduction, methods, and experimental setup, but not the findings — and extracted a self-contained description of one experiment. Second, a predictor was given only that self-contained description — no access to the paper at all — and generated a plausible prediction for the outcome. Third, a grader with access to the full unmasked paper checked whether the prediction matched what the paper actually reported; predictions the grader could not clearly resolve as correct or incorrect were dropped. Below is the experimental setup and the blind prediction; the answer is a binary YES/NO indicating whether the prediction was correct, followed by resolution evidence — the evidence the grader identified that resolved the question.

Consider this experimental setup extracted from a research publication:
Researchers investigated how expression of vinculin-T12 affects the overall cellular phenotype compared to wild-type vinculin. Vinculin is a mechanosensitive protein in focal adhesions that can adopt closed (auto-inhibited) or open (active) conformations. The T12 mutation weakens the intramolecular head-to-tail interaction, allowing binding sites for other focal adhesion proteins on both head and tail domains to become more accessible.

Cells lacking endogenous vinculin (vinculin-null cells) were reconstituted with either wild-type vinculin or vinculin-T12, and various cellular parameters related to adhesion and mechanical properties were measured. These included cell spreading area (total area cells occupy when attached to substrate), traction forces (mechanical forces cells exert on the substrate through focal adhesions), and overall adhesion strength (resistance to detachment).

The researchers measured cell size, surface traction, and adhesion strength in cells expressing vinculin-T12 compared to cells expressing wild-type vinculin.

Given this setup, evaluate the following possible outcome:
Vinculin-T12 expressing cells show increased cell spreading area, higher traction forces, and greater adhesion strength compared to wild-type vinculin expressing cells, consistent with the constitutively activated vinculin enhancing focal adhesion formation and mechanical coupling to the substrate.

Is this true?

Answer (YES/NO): YES